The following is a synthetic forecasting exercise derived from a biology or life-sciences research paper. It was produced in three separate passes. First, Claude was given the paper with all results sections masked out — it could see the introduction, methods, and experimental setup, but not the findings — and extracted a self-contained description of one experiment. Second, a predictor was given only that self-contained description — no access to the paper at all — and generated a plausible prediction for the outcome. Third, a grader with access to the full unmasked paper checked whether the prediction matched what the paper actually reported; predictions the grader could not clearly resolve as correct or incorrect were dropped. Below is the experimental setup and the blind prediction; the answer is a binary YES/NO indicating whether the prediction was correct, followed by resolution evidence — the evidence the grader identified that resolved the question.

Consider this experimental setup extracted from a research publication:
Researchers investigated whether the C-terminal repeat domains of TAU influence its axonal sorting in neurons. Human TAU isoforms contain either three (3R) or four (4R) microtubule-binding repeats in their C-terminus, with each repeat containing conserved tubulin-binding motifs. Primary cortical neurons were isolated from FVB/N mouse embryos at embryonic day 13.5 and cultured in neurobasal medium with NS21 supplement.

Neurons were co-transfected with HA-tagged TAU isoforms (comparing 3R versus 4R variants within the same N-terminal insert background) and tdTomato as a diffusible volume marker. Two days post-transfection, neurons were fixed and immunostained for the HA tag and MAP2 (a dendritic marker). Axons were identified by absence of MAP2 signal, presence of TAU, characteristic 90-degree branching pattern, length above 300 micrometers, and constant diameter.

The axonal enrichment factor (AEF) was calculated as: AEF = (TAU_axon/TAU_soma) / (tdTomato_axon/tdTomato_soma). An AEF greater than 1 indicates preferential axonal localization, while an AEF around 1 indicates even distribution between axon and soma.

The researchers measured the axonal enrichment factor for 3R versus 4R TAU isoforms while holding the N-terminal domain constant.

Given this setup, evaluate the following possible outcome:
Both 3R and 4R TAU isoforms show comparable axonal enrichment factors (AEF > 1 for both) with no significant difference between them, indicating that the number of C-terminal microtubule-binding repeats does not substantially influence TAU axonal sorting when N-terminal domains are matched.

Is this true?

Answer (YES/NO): YES